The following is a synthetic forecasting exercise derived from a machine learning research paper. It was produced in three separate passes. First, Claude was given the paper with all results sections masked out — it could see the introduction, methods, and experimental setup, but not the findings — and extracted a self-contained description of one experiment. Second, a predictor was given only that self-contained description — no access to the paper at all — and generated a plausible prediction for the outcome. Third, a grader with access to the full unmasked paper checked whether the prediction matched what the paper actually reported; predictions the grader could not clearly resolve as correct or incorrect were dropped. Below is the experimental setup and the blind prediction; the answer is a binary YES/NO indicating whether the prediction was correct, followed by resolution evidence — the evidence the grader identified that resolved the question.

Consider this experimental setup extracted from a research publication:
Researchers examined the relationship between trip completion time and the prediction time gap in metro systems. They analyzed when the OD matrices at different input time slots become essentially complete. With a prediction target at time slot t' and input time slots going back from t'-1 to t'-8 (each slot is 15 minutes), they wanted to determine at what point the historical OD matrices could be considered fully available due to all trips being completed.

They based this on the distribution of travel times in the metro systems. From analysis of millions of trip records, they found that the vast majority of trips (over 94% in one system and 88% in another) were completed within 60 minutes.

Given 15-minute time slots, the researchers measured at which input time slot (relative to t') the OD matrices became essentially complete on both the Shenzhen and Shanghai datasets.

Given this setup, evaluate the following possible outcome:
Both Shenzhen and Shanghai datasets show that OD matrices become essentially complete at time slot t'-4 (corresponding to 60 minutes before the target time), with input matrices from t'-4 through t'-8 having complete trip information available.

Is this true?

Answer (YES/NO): NO